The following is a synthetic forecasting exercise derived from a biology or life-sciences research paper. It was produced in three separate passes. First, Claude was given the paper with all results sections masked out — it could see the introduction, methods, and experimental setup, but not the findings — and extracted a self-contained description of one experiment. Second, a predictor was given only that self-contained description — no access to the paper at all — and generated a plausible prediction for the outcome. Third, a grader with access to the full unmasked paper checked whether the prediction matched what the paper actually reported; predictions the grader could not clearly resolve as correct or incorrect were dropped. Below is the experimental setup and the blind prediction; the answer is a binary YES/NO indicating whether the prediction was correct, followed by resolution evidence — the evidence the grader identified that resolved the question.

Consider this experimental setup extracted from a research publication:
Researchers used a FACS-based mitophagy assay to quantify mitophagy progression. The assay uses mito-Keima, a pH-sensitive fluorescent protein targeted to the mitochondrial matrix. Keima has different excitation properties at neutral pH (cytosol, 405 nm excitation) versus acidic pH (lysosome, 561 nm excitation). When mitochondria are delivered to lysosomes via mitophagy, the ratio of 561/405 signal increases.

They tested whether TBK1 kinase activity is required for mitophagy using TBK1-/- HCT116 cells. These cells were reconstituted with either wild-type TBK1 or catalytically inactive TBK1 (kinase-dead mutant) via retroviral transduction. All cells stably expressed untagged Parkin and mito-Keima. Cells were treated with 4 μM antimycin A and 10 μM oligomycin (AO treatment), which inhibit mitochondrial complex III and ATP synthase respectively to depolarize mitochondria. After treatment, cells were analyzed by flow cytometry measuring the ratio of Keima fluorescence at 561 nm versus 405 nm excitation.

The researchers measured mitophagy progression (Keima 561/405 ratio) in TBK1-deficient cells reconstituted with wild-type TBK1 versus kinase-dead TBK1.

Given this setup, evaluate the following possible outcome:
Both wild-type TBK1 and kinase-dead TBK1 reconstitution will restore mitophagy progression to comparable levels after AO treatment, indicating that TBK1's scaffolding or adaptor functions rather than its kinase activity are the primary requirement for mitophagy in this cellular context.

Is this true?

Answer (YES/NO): NO